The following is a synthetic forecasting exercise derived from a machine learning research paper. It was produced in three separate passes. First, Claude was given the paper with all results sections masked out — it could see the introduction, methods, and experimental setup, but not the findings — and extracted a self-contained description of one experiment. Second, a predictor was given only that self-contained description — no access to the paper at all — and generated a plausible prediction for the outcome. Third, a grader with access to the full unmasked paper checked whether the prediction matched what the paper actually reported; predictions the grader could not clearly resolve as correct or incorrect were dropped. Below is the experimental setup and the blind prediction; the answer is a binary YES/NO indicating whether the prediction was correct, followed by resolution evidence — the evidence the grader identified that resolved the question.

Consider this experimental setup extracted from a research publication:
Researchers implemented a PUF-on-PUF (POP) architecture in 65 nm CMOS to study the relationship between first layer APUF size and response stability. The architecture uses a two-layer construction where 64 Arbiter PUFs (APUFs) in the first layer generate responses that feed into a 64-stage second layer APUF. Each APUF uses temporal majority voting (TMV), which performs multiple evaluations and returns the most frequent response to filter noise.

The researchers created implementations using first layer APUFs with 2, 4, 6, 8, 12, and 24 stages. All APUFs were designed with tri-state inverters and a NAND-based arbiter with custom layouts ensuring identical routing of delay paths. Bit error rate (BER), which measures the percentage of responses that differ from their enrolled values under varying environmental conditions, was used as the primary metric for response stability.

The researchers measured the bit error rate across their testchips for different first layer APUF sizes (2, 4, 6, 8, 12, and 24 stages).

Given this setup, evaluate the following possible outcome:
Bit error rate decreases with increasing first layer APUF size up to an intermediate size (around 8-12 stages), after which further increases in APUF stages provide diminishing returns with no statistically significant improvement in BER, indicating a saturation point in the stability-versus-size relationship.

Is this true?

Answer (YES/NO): NO